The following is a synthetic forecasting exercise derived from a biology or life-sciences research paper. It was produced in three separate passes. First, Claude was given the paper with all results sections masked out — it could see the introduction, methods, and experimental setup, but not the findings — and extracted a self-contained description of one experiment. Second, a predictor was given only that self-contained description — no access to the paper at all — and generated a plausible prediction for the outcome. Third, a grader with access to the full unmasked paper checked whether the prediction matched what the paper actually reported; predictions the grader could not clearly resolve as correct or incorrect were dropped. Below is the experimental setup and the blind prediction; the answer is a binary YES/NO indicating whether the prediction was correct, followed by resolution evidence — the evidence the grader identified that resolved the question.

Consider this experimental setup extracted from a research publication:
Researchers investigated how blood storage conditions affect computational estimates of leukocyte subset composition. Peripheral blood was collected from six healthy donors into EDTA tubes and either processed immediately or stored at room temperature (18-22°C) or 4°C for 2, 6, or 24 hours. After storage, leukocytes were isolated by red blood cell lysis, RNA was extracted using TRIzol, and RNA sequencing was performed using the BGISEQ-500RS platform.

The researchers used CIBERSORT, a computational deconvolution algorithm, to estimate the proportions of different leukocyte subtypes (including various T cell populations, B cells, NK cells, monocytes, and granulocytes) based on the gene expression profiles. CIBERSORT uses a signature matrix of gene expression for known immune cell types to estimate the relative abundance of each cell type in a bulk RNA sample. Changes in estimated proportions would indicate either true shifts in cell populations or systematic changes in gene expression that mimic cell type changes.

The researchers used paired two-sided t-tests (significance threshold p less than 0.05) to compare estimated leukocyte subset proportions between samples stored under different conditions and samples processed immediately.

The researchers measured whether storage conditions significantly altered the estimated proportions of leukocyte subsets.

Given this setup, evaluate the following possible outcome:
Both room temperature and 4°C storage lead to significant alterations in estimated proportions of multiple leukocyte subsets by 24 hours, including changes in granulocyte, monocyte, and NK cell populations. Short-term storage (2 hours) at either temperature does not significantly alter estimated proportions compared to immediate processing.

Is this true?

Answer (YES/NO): NO